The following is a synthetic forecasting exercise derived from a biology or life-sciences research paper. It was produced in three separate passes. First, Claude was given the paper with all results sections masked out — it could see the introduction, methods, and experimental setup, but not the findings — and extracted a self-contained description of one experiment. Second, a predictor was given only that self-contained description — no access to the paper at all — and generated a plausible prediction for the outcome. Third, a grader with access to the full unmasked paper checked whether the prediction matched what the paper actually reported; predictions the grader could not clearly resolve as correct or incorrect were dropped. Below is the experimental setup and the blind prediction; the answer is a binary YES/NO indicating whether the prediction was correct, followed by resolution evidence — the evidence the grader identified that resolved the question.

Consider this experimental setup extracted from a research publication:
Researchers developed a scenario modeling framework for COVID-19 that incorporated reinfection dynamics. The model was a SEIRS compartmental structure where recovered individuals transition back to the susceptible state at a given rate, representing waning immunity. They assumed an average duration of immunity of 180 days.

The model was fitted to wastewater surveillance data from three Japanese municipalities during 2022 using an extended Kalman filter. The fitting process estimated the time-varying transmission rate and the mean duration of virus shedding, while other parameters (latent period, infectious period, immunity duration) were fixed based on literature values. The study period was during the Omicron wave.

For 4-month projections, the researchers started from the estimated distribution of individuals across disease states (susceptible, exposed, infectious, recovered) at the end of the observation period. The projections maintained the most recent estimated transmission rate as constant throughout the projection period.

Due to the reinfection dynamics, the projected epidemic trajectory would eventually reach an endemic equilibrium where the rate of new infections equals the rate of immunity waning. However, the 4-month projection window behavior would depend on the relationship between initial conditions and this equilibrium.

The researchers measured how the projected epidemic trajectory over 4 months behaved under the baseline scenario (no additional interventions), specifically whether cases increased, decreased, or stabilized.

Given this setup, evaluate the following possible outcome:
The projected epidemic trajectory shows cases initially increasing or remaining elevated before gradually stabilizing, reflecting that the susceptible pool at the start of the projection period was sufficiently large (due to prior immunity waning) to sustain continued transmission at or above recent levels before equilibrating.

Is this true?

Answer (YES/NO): NO